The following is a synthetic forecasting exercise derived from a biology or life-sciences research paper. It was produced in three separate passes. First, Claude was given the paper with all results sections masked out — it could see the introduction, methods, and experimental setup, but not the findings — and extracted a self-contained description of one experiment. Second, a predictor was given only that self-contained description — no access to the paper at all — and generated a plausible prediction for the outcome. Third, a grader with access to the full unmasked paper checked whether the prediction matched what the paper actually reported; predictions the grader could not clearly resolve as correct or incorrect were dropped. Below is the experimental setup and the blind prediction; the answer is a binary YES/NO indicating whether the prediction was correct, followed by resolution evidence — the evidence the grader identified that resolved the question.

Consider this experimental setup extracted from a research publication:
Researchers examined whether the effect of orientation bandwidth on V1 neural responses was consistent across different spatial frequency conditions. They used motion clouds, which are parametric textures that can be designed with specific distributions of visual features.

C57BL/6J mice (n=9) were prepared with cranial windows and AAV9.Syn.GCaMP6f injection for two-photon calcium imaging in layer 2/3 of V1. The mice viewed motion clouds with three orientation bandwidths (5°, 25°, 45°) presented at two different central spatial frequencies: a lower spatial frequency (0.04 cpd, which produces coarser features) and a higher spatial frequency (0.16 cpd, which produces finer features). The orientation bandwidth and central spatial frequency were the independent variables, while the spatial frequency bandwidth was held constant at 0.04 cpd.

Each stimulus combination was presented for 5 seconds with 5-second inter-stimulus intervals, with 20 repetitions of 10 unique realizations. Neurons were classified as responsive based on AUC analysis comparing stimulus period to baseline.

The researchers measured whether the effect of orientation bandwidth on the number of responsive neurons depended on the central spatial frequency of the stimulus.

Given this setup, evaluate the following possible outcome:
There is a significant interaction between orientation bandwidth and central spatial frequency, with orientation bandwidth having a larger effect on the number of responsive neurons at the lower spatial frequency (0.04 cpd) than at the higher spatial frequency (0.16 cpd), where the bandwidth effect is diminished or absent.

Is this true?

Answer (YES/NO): NO